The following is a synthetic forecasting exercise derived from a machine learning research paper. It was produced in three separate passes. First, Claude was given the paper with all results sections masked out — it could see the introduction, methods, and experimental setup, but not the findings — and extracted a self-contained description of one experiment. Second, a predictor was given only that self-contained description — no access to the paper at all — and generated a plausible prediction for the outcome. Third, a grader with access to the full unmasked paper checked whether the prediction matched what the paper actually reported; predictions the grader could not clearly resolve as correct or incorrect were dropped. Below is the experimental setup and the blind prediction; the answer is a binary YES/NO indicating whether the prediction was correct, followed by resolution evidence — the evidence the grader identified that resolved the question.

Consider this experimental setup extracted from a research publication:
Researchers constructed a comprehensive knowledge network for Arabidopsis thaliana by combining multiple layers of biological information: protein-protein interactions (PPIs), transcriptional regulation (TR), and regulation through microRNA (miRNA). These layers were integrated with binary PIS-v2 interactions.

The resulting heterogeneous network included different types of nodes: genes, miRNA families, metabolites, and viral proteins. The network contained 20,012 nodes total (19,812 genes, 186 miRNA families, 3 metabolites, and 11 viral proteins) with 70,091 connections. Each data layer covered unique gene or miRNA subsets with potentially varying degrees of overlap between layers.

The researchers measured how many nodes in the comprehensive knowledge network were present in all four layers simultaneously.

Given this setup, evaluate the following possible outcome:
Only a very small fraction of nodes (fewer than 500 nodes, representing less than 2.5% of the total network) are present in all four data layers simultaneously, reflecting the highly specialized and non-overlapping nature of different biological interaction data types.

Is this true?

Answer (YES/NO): YES